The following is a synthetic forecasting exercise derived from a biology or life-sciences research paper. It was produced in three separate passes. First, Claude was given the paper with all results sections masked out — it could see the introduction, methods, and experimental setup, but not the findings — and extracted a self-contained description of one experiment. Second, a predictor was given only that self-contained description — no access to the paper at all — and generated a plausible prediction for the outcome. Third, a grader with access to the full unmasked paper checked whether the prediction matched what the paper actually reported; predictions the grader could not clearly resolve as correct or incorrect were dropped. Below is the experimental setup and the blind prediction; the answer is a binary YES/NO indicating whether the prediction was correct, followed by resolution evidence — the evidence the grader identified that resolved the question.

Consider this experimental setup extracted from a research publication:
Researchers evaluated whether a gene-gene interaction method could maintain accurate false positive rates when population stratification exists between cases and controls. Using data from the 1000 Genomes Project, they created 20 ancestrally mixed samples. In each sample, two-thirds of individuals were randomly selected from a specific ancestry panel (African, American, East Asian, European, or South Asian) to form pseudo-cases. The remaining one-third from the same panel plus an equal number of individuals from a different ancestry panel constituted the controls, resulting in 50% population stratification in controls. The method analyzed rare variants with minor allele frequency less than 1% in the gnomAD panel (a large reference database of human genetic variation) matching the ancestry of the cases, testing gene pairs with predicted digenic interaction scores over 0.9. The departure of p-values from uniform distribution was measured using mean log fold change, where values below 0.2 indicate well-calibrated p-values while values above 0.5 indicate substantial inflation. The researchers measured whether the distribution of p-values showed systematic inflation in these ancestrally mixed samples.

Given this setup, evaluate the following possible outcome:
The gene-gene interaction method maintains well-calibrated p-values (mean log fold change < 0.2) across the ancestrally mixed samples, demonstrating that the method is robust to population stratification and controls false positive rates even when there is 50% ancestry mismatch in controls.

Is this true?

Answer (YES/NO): YES